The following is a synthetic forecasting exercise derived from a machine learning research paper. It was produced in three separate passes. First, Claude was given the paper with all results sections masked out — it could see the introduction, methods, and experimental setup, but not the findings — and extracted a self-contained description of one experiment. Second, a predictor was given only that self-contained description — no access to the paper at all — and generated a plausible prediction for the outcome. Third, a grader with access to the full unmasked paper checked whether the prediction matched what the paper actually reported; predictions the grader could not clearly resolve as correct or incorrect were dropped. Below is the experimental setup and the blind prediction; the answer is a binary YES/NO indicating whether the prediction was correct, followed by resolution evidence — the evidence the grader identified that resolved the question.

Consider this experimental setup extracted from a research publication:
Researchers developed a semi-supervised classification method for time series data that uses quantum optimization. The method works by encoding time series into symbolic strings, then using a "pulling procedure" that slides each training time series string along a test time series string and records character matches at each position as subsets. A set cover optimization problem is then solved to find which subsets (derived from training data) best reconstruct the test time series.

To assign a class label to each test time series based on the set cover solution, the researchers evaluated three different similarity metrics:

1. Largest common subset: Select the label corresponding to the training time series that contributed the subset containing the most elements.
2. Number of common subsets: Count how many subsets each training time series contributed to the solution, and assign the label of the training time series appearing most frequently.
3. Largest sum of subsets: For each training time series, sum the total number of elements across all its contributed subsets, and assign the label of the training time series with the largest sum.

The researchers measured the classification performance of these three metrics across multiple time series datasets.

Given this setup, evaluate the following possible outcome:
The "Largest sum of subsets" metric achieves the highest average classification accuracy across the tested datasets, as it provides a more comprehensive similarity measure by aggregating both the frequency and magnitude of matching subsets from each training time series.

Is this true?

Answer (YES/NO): NO